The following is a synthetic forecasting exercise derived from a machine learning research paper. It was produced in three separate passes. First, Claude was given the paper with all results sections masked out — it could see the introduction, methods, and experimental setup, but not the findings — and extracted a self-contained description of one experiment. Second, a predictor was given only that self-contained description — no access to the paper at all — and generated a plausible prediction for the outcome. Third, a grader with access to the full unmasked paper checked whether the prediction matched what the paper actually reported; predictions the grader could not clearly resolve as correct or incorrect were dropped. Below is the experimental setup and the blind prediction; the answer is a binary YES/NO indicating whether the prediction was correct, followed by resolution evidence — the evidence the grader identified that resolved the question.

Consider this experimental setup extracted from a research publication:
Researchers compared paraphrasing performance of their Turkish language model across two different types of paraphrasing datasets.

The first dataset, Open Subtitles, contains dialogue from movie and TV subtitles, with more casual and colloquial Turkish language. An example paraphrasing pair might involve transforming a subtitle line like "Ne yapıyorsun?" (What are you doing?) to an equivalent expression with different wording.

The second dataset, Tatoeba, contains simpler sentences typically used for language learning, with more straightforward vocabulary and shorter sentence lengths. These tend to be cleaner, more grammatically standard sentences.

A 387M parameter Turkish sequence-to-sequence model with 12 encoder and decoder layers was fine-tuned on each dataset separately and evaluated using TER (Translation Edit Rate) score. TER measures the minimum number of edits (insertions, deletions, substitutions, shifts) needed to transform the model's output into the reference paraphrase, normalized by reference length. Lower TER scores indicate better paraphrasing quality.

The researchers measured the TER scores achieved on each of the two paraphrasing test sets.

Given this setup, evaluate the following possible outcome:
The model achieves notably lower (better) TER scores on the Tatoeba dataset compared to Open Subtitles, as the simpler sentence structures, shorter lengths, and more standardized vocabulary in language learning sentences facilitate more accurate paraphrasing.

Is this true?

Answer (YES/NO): YES